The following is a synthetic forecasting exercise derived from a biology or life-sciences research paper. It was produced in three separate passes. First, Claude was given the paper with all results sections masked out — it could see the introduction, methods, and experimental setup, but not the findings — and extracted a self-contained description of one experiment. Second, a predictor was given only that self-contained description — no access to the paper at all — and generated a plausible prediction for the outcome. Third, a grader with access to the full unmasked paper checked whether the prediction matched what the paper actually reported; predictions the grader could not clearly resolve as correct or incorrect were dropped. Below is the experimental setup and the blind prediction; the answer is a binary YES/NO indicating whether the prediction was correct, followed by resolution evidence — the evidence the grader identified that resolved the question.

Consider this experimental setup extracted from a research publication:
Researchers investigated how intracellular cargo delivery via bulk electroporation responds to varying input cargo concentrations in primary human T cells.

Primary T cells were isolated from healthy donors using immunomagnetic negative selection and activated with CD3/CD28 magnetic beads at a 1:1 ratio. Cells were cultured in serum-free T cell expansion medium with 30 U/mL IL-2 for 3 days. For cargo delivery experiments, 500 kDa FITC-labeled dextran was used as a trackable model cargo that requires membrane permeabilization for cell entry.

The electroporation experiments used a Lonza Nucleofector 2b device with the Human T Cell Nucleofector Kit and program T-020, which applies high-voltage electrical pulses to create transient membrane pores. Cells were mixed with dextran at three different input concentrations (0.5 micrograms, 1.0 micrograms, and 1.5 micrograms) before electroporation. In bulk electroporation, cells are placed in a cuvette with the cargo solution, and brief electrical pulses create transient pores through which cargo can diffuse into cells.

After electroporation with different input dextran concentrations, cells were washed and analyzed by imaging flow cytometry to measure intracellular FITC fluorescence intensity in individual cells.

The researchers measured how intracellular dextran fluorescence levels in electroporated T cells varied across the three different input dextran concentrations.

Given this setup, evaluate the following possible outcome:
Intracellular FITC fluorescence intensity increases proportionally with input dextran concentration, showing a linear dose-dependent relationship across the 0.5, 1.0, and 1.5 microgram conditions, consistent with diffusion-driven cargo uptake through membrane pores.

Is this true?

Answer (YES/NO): NO